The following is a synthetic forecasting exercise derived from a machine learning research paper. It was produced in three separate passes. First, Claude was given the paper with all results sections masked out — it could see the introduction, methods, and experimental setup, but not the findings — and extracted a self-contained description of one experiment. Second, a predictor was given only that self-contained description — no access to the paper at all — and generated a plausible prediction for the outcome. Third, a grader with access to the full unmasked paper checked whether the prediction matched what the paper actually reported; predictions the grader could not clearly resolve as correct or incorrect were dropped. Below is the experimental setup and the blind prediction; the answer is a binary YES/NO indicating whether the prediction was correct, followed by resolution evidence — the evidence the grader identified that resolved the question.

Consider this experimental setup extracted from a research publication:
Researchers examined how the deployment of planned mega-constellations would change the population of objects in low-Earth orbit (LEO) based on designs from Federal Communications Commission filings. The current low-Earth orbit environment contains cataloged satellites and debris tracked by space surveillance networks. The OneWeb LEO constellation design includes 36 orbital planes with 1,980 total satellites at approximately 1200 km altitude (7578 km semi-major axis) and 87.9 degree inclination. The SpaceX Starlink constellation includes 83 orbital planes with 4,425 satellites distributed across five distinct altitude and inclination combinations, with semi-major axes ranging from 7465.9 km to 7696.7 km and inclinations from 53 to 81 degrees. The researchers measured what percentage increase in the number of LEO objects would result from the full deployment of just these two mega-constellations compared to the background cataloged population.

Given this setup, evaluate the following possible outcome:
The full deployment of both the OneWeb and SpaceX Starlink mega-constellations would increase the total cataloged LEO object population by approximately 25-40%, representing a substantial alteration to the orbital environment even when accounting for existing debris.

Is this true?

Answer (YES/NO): NO